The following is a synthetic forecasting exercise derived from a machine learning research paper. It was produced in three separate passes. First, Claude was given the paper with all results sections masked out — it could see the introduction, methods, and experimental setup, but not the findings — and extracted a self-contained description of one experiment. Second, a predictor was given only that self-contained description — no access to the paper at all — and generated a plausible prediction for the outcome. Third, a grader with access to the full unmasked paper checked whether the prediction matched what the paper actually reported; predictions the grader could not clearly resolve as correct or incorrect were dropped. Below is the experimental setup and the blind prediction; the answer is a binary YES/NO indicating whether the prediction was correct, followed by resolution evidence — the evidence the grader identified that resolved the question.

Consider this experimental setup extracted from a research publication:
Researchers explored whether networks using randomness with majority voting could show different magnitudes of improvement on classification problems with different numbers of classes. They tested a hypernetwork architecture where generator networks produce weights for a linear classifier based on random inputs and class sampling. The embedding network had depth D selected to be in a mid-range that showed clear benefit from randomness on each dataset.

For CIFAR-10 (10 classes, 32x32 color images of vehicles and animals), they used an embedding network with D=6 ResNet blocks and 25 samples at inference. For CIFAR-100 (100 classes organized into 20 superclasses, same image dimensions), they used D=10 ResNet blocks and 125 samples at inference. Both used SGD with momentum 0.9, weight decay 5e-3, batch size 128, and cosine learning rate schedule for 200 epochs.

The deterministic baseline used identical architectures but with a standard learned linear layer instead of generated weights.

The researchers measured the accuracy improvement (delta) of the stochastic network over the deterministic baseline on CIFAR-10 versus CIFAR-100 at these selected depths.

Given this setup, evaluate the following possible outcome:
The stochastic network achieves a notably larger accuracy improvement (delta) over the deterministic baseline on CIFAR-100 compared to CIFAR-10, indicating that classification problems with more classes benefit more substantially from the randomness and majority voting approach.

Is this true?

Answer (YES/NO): YES